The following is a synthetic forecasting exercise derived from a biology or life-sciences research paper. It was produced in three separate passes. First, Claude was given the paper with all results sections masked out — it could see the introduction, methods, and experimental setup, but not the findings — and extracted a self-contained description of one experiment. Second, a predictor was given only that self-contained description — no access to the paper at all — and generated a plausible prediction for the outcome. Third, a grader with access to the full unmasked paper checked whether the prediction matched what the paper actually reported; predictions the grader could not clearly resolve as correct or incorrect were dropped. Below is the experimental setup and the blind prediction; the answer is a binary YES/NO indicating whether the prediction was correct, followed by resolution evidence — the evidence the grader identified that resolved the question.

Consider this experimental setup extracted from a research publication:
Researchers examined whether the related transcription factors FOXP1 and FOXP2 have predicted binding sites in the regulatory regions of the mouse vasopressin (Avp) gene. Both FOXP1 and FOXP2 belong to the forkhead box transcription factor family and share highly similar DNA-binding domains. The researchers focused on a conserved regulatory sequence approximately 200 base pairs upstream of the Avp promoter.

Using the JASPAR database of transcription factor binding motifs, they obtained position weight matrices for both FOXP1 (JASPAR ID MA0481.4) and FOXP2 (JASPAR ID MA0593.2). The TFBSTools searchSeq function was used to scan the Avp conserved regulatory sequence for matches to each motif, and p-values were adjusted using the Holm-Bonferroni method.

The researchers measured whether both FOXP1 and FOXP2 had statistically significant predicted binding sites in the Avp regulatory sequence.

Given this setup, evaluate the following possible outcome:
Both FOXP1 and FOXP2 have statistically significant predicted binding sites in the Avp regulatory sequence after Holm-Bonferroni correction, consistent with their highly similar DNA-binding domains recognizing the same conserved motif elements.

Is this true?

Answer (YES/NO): NO